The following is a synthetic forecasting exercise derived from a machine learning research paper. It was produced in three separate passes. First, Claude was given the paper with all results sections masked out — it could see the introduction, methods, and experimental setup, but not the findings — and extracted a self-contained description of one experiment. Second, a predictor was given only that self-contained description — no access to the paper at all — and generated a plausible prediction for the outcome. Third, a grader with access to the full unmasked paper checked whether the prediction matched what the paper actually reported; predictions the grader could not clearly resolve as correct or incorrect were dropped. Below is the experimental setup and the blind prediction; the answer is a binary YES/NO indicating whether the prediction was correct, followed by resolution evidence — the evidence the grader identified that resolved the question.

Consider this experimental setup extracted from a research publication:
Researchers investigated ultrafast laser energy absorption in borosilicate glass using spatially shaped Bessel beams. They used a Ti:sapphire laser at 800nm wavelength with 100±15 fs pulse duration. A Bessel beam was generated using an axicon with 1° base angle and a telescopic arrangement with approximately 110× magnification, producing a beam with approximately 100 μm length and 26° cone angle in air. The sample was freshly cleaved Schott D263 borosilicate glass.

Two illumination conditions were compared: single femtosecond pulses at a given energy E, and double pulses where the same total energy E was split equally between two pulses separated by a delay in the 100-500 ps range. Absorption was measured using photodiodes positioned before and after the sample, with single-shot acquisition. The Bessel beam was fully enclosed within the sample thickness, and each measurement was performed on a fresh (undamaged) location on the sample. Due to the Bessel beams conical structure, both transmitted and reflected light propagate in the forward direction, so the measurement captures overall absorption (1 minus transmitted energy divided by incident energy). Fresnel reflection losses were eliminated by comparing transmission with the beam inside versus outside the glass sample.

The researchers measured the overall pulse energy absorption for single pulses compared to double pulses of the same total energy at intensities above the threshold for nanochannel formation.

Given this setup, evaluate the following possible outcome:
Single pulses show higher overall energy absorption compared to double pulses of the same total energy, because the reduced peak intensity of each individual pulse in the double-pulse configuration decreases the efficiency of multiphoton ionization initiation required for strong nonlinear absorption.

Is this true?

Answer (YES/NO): YES